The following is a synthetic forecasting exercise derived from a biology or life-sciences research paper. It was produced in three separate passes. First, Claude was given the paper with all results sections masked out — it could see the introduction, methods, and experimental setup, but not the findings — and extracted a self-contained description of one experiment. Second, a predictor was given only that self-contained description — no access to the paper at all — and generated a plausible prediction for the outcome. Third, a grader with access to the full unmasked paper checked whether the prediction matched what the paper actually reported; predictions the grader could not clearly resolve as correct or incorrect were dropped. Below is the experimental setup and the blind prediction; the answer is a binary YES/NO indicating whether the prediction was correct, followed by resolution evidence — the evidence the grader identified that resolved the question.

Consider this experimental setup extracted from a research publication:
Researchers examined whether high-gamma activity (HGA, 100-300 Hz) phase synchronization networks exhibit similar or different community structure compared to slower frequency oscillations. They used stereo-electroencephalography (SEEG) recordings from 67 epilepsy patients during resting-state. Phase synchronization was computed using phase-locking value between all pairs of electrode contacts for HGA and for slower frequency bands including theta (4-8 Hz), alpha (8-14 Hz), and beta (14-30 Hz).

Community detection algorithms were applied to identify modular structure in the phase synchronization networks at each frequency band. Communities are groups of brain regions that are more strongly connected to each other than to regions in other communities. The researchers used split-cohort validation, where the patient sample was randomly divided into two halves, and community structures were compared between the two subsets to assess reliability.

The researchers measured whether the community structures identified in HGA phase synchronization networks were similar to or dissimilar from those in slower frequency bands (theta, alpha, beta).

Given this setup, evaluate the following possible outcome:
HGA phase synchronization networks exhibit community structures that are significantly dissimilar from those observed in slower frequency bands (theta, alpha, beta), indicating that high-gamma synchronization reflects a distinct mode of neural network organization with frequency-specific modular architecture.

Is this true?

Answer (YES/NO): YES